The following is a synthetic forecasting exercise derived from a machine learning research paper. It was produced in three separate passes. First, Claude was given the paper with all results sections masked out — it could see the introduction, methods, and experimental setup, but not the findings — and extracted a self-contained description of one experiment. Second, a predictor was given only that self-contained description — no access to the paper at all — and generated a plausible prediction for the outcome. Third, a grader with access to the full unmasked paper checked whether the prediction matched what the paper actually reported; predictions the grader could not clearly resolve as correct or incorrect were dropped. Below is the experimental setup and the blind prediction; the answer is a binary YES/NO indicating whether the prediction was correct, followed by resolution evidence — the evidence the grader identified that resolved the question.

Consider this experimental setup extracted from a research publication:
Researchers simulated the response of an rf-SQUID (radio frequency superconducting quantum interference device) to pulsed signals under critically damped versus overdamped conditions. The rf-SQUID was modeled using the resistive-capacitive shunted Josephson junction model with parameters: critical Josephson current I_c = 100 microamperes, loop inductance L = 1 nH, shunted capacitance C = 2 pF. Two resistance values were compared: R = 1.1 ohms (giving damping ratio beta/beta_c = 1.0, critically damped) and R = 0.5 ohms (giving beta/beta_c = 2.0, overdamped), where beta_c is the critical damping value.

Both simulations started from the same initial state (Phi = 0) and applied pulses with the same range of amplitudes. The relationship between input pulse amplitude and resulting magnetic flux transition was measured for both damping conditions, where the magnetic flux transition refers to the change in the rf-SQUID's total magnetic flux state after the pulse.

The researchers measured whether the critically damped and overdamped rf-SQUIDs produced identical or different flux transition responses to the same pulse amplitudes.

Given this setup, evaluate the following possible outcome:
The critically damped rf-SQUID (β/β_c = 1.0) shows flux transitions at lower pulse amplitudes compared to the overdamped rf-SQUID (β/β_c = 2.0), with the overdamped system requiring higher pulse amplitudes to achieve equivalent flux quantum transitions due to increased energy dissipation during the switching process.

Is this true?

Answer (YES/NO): NO